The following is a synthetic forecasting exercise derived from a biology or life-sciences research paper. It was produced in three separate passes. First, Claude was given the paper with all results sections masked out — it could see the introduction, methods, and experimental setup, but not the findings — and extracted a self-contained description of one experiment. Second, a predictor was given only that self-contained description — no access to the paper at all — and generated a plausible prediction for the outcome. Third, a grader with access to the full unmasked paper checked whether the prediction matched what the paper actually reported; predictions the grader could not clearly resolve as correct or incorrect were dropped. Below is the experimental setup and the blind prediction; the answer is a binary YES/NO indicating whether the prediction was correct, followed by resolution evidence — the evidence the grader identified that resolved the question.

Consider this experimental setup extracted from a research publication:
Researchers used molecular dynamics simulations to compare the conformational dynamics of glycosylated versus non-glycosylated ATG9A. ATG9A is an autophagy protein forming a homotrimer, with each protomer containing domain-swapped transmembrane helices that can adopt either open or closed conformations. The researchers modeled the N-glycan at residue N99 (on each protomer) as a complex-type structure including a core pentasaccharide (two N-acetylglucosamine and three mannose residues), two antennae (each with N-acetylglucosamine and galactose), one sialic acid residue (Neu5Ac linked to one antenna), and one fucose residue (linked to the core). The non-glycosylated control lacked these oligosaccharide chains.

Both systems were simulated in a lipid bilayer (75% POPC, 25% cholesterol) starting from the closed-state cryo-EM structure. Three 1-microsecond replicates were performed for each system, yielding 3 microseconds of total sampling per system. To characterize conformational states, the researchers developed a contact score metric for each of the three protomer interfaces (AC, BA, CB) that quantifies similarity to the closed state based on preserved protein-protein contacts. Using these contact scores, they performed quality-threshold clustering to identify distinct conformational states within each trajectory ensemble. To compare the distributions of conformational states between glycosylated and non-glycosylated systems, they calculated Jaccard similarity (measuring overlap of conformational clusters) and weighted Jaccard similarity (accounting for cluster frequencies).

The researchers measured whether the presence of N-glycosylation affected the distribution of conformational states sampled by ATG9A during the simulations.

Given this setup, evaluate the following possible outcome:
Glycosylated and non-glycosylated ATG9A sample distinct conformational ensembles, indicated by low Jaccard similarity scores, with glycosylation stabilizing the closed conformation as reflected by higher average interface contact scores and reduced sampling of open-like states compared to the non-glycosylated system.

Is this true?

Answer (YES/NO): NO